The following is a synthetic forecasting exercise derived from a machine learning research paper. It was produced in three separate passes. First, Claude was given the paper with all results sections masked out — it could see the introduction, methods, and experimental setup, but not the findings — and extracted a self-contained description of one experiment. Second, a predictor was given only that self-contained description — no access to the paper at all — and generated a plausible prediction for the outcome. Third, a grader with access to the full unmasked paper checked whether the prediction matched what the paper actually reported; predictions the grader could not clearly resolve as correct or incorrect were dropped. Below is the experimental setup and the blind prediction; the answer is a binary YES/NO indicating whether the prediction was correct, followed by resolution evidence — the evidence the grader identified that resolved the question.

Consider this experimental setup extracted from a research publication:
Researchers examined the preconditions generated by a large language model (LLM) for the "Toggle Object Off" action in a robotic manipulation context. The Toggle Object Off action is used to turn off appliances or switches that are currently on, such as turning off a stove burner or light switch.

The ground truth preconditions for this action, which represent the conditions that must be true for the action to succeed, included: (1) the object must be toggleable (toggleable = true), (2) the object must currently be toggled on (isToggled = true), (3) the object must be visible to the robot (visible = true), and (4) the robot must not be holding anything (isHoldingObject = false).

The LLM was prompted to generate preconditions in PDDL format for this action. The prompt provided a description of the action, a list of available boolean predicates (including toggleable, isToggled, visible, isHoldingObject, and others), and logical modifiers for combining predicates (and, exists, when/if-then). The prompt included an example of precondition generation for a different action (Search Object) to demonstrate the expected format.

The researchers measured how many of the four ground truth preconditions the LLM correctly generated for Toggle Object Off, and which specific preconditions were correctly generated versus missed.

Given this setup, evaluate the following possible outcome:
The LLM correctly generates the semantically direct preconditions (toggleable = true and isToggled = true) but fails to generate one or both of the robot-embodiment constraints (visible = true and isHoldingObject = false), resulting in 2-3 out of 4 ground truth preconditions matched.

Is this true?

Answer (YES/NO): YES